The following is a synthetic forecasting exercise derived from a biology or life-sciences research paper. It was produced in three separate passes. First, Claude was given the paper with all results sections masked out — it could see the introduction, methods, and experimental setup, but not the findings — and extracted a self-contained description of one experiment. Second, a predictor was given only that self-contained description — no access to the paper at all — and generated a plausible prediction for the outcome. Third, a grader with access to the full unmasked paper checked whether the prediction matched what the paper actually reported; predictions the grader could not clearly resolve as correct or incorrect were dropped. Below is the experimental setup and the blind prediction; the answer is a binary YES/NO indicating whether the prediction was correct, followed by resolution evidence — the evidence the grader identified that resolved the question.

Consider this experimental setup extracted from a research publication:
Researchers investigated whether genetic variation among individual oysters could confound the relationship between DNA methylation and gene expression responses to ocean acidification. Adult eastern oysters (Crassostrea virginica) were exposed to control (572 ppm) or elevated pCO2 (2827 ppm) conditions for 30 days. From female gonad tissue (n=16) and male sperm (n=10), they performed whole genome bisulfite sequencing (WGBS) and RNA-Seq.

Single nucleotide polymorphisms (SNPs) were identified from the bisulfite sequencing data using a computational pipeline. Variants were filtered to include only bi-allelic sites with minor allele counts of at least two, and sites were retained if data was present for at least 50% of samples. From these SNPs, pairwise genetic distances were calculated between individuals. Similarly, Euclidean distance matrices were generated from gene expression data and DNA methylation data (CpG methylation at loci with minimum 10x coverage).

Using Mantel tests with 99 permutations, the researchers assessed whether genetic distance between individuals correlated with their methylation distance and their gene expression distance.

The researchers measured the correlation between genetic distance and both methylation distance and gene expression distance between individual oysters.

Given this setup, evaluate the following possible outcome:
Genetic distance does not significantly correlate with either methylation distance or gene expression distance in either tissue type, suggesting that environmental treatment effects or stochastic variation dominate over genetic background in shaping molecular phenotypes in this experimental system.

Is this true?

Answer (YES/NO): YES